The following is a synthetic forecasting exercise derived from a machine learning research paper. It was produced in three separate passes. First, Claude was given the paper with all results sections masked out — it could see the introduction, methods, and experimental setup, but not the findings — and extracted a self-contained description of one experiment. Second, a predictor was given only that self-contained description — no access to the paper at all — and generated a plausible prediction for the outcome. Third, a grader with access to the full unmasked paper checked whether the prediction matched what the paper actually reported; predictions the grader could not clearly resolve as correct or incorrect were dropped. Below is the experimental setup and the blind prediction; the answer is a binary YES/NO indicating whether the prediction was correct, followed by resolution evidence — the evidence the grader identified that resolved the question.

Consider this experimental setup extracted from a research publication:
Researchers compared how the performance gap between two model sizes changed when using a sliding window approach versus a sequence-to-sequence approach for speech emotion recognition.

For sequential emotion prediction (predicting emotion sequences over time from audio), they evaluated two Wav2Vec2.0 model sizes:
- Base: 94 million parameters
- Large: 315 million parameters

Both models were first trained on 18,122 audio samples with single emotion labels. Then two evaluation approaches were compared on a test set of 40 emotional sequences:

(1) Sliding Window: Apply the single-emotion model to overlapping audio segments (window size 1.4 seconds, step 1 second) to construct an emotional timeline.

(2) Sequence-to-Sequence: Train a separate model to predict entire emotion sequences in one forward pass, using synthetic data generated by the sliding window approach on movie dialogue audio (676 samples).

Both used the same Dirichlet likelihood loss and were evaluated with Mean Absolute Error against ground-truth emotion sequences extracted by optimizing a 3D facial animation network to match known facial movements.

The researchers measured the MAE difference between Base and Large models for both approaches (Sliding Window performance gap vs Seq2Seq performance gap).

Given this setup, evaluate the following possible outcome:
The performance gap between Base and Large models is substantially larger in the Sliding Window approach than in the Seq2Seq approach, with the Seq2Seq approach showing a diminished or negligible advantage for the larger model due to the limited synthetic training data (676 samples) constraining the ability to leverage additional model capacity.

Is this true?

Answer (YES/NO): NO